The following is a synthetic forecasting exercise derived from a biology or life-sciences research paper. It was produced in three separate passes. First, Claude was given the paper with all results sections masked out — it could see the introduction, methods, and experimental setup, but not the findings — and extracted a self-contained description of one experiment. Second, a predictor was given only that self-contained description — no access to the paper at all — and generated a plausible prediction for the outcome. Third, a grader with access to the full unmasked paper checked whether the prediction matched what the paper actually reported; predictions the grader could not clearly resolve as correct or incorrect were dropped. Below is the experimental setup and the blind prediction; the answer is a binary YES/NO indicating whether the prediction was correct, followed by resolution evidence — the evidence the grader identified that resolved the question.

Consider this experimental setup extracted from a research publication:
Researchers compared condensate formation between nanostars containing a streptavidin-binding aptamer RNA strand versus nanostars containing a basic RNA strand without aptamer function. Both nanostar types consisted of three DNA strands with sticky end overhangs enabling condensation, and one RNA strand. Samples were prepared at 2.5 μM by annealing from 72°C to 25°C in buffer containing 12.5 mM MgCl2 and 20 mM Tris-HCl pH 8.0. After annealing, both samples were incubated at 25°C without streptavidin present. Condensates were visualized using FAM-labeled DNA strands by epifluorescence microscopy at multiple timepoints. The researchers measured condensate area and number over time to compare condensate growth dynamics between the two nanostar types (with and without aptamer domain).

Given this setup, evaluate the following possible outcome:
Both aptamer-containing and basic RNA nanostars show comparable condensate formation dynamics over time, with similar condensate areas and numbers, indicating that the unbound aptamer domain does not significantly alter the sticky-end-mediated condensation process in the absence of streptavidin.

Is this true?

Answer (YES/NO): NO